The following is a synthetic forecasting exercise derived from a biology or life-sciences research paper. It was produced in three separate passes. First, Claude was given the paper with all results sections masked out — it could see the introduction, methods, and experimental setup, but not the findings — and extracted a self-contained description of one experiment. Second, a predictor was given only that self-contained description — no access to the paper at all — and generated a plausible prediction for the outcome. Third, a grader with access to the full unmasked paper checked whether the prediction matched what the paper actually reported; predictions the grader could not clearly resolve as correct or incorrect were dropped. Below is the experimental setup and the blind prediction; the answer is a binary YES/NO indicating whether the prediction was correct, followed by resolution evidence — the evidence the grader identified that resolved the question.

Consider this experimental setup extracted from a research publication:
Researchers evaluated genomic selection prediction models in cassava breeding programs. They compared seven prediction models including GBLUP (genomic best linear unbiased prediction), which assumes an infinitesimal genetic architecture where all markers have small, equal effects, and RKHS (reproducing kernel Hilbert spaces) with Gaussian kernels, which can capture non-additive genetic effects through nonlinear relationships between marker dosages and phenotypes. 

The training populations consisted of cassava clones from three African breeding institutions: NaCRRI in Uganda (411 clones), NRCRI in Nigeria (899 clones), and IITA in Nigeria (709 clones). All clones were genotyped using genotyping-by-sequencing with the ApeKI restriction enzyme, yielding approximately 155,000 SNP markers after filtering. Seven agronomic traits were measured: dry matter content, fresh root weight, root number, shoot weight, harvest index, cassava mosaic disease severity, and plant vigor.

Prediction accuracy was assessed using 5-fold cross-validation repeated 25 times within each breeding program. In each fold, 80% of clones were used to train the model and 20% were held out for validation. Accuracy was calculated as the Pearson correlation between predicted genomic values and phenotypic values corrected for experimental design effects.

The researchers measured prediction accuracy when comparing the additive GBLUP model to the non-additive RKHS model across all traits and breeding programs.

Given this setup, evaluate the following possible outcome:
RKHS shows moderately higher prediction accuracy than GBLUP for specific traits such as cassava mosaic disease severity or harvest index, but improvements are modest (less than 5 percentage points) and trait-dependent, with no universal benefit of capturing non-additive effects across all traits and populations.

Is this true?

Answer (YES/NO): NO